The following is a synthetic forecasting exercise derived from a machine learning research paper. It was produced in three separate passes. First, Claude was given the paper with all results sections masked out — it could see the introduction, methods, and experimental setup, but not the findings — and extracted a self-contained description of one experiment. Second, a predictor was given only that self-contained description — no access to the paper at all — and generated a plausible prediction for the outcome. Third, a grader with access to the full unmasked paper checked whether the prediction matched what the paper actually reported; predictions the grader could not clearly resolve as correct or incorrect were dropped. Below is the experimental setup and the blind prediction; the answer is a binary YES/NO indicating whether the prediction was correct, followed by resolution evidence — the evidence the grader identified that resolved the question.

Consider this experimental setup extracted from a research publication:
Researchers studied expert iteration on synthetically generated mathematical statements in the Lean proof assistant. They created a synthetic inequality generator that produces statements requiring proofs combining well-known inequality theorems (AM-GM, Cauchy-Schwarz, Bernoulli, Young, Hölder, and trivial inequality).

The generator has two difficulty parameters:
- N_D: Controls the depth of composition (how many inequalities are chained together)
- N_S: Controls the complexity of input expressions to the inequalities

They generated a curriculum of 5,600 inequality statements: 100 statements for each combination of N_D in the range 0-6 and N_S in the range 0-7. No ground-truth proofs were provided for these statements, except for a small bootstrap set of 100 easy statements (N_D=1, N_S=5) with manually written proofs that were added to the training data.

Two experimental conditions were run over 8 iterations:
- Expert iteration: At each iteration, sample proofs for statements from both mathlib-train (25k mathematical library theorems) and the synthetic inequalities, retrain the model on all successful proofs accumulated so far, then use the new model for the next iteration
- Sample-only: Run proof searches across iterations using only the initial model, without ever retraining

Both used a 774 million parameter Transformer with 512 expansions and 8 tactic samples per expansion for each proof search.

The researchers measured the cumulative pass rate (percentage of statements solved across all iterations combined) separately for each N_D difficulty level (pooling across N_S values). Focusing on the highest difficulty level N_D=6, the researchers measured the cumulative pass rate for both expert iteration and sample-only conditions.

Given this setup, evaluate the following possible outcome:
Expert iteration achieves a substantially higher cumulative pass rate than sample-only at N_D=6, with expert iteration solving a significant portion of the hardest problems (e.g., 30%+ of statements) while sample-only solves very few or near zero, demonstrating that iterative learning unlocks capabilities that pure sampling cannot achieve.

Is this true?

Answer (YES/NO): NO